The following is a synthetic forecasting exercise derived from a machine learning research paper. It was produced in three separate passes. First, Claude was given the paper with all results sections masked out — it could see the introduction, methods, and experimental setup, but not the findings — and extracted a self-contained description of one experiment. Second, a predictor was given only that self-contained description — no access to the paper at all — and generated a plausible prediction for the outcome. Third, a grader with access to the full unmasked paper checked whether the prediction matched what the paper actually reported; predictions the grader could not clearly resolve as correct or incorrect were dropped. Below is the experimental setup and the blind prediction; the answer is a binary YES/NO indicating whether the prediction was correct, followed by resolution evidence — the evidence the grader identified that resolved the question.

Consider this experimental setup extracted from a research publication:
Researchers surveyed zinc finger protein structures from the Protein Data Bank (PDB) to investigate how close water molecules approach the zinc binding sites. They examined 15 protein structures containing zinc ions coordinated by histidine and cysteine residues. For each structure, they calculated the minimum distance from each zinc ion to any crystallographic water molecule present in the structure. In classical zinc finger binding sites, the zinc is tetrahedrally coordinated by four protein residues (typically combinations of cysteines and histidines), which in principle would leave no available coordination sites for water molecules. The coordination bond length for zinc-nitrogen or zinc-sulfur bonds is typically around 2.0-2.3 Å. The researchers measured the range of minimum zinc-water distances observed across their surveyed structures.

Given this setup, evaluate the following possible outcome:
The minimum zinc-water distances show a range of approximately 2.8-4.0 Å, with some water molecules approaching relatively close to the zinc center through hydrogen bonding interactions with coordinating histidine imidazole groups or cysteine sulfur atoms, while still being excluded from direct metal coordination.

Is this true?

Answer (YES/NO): NO